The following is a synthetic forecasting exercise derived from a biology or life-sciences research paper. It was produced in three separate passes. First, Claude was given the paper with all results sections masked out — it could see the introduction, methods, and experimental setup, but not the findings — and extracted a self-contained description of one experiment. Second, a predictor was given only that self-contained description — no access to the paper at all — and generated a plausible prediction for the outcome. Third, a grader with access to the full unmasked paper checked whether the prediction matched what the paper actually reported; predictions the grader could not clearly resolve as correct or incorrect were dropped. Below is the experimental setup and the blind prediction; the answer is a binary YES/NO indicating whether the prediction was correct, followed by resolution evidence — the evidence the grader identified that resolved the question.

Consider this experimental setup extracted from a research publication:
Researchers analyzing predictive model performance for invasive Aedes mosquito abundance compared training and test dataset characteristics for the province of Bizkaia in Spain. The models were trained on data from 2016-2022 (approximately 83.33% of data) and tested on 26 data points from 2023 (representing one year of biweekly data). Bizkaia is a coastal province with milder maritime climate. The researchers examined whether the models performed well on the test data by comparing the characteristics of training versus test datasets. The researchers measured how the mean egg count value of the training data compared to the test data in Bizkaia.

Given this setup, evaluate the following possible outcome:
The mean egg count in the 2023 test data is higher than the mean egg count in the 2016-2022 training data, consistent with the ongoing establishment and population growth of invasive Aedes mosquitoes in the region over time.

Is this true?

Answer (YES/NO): YES